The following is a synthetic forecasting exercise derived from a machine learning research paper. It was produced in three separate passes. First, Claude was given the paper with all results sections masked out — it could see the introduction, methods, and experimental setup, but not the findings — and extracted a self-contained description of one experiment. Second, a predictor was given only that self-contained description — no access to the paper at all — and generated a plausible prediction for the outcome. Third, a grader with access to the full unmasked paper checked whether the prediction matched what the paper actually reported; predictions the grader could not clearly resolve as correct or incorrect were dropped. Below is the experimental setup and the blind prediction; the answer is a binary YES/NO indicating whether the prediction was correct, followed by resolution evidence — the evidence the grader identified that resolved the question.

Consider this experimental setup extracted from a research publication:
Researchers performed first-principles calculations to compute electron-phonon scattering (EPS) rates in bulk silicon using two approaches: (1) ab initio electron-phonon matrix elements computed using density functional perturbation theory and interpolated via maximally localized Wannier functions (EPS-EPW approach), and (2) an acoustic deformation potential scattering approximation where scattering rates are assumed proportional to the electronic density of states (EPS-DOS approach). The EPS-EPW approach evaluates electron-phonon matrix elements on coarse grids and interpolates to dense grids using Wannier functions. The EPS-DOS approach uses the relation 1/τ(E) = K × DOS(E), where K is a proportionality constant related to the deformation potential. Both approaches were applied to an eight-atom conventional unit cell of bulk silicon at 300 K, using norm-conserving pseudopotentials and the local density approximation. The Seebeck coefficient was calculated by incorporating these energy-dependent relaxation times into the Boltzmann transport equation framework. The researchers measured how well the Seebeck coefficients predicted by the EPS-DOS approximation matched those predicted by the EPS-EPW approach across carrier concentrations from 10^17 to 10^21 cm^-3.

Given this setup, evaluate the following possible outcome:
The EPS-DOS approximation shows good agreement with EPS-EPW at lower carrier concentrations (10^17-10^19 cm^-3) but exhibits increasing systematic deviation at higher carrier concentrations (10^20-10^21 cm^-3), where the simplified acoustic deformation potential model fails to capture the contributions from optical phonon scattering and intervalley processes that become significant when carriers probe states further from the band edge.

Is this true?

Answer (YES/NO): NO